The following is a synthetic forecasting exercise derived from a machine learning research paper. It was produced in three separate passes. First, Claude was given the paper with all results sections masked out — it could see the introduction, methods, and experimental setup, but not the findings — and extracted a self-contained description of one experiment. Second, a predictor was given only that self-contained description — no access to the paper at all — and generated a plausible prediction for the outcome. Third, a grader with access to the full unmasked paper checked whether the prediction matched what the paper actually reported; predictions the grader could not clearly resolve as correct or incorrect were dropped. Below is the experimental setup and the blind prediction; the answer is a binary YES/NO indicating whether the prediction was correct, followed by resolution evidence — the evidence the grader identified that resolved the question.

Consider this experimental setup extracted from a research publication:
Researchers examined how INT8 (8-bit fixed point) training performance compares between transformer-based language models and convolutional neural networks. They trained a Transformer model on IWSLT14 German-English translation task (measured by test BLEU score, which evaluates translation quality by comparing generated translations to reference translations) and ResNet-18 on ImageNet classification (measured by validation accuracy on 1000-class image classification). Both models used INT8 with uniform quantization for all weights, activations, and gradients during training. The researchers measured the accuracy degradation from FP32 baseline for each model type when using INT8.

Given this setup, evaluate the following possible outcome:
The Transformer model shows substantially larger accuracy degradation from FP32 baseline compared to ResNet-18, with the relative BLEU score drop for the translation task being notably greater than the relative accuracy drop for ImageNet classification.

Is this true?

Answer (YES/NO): YES